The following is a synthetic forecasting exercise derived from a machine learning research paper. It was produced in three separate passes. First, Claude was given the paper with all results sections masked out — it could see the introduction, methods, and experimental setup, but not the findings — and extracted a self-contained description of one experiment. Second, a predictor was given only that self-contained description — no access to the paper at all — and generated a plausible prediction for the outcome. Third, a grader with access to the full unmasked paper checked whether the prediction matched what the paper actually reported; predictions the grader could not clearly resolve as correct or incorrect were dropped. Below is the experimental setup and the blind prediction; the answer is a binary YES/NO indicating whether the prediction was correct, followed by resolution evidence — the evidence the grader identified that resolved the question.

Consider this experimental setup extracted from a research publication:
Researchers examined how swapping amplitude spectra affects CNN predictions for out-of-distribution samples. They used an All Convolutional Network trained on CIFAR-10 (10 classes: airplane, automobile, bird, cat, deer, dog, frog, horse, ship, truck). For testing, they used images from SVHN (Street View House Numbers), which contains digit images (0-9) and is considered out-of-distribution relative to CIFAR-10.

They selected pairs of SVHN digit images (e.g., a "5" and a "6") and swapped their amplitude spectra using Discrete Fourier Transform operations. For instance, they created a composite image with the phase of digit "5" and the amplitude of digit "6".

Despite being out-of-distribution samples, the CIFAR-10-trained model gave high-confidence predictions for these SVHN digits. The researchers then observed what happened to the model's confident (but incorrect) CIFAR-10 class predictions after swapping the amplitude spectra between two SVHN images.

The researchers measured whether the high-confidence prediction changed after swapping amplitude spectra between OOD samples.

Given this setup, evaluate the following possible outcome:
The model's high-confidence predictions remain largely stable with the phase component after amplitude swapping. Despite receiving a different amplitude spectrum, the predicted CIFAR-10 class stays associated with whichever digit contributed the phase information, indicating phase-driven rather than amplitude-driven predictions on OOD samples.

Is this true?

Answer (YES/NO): NO